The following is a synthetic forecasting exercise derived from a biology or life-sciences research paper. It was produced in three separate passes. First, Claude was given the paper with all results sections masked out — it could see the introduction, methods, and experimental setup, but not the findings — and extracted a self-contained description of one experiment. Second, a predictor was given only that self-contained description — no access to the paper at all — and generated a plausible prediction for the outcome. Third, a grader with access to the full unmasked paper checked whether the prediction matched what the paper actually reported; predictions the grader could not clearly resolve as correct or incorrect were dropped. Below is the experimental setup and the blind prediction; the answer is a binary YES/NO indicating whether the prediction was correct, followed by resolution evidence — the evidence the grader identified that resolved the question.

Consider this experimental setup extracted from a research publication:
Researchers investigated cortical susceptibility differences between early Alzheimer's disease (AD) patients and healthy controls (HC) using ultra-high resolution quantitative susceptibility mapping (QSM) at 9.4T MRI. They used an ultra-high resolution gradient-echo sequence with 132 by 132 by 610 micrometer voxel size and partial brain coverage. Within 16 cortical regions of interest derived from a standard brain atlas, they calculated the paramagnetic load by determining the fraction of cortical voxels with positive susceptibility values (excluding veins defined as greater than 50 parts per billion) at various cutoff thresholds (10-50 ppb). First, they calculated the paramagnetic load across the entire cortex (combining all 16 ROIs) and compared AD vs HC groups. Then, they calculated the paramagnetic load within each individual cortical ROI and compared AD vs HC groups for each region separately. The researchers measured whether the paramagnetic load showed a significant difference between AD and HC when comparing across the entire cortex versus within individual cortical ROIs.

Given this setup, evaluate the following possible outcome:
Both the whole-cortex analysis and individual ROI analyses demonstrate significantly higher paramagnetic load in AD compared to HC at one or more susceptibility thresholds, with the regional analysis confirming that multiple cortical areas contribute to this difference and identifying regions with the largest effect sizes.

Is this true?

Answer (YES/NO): NO